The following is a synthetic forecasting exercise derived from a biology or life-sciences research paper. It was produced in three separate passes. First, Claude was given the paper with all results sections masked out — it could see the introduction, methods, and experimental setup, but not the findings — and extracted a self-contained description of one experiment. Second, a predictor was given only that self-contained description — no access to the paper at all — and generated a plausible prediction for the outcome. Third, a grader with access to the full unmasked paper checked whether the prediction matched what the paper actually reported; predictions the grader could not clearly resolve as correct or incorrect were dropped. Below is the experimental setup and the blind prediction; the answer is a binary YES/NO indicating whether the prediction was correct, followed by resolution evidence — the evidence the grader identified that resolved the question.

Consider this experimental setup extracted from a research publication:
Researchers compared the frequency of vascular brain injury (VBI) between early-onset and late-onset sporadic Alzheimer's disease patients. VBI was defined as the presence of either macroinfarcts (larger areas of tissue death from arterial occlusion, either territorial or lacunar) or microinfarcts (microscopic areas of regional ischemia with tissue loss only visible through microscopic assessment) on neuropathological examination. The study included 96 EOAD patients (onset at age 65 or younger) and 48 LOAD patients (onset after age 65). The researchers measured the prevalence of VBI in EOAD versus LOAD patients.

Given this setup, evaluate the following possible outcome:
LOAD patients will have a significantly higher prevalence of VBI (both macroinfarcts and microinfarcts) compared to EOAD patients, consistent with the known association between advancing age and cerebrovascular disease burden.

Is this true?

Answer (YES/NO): YES